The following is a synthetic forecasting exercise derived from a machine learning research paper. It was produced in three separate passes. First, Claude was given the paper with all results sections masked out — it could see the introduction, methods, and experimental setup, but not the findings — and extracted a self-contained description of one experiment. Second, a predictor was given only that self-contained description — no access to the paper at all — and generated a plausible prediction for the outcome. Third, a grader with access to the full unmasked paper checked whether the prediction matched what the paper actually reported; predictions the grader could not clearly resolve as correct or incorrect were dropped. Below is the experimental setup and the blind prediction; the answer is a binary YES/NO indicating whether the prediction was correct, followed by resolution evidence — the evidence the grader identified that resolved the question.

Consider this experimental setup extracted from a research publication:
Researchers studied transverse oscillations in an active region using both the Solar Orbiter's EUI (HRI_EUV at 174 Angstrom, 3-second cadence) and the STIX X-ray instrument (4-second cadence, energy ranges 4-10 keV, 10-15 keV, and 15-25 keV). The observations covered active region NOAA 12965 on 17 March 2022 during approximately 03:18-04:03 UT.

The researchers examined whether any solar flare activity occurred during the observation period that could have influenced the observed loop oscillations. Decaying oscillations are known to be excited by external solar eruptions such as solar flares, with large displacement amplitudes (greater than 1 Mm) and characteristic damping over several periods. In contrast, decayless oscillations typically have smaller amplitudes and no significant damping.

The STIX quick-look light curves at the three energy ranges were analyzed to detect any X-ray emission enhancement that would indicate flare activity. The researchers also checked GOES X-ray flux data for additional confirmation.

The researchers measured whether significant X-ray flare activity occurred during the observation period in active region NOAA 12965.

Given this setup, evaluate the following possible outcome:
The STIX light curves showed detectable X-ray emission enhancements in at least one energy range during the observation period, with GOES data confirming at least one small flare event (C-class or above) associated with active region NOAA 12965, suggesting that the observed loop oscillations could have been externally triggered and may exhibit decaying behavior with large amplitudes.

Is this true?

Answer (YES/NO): NO